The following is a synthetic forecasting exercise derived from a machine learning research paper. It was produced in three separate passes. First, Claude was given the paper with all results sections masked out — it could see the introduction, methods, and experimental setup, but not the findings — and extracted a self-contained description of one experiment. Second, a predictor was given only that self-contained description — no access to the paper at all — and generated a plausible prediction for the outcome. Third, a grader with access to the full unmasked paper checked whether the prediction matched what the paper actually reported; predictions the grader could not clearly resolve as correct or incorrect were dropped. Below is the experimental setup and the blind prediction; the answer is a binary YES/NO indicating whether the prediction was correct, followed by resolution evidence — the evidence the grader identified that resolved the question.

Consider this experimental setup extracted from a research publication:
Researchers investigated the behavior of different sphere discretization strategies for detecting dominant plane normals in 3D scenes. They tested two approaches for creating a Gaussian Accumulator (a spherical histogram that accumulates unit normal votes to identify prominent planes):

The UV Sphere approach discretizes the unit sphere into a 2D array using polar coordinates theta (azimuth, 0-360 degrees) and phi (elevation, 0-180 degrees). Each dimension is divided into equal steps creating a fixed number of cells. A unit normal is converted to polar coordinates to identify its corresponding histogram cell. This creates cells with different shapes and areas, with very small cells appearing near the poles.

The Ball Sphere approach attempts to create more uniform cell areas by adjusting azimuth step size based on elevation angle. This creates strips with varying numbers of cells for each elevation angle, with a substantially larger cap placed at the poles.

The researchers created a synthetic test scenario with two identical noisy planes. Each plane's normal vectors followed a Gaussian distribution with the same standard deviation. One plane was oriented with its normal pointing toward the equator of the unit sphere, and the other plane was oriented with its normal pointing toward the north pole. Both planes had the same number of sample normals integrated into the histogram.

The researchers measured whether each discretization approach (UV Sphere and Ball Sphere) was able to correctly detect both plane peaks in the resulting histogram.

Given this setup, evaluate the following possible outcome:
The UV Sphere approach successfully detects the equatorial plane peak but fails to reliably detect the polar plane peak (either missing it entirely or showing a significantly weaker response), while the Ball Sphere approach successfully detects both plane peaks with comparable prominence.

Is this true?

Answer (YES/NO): NO